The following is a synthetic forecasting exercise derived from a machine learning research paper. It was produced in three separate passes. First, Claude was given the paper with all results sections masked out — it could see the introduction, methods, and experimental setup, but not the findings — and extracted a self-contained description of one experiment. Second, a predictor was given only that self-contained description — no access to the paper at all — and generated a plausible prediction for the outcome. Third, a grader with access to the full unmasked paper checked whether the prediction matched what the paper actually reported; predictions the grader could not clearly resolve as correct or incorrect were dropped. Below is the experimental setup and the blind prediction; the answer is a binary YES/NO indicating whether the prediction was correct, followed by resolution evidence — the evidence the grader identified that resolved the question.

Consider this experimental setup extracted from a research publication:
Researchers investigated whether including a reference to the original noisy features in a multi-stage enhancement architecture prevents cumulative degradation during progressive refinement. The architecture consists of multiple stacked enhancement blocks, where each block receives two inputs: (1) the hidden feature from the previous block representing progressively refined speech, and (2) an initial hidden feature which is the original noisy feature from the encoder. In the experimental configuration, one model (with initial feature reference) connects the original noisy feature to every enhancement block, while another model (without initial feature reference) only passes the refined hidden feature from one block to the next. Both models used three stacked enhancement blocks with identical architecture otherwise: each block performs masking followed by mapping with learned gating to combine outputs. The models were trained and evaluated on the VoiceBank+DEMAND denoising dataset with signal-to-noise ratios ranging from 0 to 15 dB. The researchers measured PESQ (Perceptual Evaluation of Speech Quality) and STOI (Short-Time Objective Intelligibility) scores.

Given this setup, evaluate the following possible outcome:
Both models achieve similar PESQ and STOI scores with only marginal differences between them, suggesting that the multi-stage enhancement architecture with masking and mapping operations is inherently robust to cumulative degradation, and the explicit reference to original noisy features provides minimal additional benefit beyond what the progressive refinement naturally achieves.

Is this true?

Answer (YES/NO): NO